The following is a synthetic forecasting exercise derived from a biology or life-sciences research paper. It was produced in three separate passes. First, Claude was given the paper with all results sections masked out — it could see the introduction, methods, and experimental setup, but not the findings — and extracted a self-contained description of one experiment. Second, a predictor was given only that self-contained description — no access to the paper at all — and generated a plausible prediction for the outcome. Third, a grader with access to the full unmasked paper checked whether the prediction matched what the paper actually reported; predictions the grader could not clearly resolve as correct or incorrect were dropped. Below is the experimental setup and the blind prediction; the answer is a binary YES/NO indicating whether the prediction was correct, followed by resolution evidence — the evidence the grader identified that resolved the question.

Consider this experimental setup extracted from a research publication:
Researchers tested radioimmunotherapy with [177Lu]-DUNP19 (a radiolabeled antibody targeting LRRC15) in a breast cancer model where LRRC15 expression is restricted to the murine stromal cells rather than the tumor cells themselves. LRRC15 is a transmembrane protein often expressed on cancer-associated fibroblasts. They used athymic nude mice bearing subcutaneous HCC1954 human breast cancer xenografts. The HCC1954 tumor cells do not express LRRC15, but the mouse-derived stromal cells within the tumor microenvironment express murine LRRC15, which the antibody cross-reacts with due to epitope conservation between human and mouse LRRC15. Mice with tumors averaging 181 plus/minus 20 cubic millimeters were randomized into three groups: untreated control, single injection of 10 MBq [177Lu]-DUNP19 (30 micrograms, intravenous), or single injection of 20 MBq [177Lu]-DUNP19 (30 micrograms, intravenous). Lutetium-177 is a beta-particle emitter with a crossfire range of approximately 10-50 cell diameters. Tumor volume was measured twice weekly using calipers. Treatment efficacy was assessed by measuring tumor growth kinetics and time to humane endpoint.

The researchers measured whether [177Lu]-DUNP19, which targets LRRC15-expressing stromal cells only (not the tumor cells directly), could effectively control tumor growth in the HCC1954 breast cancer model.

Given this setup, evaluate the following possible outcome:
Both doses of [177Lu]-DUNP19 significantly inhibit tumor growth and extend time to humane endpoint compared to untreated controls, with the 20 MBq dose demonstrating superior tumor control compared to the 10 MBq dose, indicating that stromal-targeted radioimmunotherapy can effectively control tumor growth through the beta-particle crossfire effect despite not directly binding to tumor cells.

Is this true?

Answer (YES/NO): NO